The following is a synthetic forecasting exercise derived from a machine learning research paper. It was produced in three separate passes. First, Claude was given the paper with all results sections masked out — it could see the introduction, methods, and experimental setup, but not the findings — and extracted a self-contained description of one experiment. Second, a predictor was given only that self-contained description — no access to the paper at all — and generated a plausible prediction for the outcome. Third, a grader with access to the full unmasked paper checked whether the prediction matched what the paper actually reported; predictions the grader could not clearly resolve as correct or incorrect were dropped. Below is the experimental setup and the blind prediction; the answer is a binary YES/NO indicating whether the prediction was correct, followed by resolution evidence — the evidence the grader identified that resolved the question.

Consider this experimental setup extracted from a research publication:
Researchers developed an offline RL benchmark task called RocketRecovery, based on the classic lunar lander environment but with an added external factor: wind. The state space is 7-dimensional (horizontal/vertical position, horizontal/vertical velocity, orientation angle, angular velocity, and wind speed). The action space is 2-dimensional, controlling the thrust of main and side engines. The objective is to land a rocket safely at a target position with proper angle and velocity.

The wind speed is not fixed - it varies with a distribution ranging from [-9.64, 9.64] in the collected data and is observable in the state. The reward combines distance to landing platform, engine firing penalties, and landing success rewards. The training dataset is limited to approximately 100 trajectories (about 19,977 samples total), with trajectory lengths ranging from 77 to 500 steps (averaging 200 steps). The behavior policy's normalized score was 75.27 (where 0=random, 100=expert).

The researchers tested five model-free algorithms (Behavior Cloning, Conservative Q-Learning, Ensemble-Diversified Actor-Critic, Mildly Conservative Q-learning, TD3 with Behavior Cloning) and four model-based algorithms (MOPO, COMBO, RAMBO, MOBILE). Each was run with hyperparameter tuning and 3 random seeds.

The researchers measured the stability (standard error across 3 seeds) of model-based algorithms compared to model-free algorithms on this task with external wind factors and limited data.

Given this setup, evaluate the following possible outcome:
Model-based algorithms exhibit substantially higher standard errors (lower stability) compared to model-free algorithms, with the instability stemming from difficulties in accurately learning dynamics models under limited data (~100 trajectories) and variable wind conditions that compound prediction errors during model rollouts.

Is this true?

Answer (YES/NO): NO